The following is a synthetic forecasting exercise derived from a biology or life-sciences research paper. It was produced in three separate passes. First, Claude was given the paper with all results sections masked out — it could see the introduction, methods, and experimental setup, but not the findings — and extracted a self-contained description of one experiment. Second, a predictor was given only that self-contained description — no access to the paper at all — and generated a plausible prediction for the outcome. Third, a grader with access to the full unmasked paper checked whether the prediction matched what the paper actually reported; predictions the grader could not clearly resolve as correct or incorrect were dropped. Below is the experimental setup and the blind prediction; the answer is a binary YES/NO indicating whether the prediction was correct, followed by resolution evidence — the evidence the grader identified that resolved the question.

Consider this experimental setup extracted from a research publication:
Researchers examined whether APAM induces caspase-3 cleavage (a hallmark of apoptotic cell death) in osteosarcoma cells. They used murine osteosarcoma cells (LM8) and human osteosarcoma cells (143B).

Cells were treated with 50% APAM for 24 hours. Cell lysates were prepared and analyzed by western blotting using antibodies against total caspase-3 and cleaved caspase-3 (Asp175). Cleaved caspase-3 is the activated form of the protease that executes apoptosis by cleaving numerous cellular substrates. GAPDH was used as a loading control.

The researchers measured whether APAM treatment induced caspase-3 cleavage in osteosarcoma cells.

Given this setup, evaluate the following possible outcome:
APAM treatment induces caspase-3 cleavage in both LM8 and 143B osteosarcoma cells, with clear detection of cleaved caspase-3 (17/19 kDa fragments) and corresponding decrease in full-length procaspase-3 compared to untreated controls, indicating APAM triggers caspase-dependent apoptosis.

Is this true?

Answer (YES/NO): NO